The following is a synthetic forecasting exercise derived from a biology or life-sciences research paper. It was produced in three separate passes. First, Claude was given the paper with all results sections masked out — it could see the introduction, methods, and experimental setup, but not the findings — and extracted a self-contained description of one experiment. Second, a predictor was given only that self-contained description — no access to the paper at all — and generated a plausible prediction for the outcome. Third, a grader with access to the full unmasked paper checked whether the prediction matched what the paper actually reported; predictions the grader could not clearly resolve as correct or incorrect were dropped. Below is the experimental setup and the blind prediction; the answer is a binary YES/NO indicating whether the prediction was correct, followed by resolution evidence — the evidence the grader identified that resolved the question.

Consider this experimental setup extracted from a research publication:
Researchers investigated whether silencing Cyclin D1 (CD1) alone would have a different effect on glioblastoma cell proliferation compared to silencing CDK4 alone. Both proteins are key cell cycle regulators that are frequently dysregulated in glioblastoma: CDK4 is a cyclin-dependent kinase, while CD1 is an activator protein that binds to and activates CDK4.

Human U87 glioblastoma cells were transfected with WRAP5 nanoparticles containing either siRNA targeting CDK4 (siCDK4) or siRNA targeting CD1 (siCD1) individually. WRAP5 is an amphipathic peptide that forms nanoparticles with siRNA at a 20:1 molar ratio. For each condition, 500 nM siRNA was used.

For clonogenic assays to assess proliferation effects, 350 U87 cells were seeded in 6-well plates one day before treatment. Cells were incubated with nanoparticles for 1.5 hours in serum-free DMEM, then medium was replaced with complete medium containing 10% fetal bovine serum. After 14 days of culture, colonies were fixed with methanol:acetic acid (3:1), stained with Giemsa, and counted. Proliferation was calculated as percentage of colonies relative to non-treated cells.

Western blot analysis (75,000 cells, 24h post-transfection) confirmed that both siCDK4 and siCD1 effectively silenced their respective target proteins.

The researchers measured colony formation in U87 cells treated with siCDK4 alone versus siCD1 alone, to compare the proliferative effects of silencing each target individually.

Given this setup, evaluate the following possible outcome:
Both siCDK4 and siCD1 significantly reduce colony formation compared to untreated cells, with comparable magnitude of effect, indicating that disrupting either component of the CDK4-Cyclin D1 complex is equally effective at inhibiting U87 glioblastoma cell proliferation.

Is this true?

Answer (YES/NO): NO